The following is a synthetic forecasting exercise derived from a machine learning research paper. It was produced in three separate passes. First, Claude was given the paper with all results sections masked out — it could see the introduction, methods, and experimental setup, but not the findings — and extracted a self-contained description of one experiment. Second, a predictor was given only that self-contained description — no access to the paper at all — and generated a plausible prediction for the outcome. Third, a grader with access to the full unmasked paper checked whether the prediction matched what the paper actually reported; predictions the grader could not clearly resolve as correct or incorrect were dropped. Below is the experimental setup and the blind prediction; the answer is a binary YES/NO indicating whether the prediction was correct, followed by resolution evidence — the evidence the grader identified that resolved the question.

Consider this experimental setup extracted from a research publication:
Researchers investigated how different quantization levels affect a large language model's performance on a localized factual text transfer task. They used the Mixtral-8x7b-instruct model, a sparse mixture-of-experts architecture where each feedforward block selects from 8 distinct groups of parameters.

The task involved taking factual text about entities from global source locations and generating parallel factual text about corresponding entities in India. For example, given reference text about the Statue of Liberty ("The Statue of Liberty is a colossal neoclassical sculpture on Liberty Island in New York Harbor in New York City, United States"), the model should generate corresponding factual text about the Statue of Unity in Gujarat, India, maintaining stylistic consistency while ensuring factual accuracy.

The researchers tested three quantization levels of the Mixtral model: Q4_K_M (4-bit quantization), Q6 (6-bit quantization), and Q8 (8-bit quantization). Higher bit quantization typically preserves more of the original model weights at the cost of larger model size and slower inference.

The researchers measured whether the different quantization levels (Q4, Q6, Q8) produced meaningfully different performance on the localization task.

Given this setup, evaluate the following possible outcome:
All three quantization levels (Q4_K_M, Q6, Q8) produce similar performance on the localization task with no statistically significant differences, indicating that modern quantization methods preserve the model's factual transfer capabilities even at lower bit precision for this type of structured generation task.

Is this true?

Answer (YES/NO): YES